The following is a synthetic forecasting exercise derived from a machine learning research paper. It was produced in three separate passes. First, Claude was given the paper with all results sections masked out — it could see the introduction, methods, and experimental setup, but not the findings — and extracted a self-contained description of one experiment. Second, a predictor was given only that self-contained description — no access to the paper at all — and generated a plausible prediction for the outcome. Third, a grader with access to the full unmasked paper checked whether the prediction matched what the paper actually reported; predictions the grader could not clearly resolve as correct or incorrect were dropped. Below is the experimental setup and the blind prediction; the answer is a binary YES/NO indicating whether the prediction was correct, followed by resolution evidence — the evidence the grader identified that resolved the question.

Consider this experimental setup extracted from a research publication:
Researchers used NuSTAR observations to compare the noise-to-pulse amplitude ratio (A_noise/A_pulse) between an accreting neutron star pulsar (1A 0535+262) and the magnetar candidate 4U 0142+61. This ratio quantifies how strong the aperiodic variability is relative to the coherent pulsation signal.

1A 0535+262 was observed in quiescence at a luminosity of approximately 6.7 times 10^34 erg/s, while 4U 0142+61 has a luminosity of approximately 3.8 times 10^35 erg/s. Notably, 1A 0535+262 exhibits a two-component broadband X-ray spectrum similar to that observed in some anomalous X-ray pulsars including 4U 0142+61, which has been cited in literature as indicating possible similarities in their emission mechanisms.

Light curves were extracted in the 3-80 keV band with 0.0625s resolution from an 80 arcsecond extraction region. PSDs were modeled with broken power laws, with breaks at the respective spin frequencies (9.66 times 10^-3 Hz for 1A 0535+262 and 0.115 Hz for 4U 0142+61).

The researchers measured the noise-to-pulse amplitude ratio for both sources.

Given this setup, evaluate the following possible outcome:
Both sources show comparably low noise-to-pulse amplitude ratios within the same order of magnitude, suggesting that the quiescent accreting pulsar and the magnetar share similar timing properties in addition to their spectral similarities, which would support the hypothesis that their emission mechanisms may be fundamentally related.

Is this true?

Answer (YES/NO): NO